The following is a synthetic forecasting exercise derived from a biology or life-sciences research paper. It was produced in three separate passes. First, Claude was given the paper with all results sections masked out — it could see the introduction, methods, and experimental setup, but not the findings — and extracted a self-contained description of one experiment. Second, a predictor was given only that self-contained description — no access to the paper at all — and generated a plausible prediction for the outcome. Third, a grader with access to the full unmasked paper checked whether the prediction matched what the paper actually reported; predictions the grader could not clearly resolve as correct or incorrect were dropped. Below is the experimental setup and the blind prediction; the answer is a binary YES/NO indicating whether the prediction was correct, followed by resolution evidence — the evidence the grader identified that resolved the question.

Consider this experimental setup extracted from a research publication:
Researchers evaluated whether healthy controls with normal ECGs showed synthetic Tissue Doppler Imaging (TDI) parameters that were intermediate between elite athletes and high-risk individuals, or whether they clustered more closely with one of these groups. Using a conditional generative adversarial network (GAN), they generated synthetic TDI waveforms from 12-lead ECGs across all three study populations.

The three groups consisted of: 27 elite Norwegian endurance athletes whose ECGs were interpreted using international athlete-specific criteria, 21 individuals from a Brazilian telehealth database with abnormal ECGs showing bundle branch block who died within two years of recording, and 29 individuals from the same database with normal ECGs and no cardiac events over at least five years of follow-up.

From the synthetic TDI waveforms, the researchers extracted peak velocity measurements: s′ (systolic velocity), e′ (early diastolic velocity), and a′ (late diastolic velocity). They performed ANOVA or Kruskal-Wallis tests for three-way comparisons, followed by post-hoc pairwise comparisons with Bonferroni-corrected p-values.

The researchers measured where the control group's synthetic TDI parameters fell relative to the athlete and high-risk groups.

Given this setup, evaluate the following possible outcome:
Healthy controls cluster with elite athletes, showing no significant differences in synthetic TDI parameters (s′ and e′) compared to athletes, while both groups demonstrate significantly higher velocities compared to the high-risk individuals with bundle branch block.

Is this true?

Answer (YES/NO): NO